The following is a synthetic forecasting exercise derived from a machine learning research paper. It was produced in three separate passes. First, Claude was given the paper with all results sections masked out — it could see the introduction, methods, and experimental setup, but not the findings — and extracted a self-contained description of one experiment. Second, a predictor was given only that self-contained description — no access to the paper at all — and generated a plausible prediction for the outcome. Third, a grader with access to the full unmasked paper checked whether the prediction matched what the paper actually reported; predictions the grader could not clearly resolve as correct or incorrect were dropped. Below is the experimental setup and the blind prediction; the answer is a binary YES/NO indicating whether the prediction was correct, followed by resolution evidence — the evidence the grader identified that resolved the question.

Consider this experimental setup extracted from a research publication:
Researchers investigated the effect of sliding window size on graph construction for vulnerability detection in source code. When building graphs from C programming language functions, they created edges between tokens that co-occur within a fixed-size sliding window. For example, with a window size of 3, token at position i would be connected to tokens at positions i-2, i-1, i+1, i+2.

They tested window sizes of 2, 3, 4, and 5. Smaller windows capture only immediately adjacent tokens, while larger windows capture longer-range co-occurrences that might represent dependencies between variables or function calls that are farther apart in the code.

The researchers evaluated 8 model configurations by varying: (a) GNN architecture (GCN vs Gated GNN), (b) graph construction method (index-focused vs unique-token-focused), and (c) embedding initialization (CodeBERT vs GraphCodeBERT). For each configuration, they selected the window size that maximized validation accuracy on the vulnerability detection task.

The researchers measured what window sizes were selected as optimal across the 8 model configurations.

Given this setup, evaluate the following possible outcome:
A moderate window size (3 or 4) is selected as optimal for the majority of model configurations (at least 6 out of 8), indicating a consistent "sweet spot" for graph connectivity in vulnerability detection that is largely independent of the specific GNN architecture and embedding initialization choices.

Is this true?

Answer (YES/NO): NO